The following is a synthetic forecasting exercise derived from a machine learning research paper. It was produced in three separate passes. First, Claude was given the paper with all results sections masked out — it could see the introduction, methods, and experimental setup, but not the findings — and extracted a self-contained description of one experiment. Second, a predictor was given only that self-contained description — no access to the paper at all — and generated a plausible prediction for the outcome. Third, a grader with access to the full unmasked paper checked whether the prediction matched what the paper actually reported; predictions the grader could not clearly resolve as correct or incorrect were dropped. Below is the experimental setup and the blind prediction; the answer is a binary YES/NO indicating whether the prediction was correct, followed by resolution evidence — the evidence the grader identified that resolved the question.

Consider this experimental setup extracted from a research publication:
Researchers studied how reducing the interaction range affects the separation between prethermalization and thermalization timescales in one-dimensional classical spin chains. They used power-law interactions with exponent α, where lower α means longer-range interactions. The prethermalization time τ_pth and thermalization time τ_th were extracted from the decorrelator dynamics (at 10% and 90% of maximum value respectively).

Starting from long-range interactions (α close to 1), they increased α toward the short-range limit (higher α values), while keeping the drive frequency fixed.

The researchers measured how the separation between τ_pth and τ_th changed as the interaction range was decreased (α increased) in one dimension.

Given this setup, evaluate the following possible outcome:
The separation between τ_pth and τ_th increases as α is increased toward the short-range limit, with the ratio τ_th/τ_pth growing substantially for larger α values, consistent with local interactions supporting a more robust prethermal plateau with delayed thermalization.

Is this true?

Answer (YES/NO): NO